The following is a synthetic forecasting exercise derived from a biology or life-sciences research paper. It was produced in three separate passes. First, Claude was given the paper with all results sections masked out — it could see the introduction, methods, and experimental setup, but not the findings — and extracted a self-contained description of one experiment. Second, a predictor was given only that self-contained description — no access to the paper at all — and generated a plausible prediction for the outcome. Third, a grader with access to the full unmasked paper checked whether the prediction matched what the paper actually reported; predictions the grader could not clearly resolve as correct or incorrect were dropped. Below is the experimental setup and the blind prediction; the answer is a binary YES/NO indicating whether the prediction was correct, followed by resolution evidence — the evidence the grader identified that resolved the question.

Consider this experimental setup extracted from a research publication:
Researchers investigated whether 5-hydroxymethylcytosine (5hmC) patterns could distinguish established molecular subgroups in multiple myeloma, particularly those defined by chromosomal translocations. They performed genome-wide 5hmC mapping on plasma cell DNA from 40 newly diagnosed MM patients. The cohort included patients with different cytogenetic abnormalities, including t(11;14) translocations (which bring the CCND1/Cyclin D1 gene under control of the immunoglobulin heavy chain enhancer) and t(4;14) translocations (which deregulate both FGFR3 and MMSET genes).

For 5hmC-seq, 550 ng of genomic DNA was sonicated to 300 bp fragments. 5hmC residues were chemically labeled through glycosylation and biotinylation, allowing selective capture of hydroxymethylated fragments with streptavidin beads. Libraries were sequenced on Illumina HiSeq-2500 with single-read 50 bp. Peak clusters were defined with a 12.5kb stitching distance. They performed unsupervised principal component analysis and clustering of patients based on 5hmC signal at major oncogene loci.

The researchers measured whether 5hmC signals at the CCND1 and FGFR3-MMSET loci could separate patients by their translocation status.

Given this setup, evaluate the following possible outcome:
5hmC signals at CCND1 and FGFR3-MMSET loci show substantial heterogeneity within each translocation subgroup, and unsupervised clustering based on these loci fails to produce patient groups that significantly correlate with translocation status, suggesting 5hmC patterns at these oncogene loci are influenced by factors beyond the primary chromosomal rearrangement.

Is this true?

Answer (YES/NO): NO